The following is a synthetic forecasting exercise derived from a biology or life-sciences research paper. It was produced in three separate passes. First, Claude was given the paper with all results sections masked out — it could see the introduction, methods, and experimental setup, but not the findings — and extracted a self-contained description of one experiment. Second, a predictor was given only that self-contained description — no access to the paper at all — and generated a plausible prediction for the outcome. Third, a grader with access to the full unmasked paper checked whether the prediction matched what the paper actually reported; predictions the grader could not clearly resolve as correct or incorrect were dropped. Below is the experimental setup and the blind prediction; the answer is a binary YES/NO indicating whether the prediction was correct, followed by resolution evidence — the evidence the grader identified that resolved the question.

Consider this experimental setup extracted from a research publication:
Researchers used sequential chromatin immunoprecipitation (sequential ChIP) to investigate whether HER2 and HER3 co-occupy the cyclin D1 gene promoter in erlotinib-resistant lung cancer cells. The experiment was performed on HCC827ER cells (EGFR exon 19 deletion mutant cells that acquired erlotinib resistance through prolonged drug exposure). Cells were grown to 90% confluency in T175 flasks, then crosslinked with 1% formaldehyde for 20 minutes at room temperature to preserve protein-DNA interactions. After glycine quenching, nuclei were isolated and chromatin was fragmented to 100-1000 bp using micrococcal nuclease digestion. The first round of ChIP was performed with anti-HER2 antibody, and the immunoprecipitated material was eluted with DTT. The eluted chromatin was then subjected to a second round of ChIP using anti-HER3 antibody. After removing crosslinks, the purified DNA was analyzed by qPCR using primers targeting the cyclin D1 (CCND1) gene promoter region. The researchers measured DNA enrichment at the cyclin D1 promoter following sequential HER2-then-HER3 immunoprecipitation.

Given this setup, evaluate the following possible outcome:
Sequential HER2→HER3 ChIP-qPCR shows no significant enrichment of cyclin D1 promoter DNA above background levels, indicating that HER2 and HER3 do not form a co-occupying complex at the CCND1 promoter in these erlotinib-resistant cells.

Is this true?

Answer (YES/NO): NO